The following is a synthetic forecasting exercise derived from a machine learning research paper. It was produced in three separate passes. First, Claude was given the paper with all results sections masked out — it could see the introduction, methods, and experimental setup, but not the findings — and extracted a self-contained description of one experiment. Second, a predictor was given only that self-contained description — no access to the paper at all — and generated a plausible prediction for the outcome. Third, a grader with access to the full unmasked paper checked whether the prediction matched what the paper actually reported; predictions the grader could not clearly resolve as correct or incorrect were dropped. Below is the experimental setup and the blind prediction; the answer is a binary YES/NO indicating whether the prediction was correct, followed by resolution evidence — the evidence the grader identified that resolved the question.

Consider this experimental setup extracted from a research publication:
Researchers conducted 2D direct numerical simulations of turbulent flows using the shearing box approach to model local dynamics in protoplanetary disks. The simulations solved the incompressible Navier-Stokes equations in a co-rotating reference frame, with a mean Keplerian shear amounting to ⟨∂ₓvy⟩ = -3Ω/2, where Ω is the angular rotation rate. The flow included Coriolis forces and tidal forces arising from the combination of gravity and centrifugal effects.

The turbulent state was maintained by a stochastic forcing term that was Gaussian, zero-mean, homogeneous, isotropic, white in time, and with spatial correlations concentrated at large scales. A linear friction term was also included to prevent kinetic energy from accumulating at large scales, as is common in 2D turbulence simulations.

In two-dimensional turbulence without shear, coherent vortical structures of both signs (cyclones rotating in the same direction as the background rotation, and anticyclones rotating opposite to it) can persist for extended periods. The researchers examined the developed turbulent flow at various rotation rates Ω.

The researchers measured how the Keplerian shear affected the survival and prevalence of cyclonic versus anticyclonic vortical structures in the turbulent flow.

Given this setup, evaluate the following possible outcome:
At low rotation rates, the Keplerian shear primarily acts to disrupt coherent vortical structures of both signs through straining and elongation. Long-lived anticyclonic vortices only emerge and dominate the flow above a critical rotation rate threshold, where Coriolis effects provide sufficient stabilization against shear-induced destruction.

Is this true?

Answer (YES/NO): NO